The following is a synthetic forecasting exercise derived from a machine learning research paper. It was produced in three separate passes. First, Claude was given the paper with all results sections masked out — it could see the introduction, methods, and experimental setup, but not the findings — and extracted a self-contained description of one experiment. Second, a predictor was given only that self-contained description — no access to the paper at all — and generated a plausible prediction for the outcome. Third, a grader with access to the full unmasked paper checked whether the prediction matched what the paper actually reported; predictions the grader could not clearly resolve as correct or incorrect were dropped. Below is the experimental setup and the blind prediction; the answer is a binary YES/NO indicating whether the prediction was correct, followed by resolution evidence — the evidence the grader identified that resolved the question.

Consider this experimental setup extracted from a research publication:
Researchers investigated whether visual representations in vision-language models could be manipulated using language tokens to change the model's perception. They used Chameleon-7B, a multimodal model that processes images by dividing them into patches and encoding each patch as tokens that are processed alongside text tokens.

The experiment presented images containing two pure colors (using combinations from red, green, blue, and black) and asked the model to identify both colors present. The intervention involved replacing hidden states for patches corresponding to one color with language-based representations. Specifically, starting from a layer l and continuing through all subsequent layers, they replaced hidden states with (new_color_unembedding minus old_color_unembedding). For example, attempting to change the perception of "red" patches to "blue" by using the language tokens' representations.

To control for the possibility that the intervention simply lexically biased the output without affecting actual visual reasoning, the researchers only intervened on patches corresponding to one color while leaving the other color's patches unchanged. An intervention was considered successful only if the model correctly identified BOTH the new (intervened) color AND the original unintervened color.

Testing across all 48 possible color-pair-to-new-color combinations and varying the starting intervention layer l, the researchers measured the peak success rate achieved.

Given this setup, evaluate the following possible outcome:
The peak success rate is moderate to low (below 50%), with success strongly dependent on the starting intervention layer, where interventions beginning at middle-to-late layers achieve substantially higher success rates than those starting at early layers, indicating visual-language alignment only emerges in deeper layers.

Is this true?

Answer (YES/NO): NO